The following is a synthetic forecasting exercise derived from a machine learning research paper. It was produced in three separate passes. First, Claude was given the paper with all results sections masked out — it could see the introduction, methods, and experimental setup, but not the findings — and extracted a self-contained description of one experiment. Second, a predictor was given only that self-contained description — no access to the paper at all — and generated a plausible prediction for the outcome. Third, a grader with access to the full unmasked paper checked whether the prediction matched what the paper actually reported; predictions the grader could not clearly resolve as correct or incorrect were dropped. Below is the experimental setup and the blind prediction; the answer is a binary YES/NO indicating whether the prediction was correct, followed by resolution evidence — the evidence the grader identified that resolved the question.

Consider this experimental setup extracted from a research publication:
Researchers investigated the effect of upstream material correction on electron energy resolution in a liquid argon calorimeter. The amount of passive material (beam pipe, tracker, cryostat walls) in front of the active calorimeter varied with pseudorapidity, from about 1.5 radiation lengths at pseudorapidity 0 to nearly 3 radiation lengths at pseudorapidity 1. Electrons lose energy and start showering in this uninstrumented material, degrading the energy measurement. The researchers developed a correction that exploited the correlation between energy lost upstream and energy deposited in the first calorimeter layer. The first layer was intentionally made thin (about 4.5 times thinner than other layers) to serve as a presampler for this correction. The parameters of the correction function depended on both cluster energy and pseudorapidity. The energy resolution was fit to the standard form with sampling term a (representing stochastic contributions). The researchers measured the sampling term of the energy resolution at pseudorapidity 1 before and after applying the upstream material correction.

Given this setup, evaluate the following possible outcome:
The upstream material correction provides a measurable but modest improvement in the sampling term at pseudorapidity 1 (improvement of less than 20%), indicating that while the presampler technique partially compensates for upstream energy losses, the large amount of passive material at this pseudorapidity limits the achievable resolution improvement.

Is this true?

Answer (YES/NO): NO